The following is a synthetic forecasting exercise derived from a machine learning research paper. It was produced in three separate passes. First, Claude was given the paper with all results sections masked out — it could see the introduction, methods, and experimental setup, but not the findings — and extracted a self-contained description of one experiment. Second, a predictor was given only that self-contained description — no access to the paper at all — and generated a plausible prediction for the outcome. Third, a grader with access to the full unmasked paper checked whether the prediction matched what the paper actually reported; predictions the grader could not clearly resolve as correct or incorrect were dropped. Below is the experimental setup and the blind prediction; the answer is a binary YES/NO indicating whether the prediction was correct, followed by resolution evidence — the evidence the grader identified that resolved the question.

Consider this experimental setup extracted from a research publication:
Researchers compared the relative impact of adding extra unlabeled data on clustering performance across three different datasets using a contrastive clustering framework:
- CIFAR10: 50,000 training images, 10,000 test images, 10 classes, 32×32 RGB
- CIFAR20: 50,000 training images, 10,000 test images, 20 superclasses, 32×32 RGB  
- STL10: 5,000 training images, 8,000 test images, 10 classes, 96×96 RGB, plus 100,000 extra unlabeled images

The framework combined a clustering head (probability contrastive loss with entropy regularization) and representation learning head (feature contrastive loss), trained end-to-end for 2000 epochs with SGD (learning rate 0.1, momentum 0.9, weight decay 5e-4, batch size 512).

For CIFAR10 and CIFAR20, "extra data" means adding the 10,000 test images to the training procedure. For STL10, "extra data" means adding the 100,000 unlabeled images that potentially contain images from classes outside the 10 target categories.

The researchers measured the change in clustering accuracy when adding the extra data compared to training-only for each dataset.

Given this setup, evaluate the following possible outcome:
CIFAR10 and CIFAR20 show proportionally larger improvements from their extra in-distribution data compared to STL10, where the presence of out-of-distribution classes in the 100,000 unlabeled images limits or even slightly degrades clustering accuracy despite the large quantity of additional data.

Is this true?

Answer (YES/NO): NO